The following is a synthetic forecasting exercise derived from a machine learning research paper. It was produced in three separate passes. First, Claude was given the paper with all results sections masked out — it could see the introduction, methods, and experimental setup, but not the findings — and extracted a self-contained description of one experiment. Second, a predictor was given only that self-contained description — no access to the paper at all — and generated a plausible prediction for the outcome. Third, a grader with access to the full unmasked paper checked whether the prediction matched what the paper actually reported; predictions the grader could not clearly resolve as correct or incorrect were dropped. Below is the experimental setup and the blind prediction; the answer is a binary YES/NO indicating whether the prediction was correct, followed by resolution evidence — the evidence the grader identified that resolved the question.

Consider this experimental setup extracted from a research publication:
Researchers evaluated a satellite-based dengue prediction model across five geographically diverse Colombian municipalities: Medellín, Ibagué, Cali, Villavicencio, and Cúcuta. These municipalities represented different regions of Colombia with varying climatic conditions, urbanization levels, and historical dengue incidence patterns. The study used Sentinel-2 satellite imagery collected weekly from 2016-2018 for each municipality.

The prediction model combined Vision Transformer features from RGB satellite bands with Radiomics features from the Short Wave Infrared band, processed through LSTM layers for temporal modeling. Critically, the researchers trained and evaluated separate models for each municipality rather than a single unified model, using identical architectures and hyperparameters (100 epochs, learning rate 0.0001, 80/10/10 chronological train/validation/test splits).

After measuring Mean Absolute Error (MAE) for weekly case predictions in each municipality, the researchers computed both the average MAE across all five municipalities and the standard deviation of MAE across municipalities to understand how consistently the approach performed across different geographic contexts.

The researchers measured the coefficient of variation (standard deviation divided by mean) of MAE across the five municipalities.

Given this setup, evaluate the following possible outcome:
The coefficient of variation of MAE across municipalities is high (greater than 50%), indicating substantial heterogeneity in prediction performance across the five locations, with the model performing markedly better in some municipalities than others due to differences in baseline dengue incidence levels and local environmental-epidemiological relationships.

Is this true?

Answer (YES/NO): YES